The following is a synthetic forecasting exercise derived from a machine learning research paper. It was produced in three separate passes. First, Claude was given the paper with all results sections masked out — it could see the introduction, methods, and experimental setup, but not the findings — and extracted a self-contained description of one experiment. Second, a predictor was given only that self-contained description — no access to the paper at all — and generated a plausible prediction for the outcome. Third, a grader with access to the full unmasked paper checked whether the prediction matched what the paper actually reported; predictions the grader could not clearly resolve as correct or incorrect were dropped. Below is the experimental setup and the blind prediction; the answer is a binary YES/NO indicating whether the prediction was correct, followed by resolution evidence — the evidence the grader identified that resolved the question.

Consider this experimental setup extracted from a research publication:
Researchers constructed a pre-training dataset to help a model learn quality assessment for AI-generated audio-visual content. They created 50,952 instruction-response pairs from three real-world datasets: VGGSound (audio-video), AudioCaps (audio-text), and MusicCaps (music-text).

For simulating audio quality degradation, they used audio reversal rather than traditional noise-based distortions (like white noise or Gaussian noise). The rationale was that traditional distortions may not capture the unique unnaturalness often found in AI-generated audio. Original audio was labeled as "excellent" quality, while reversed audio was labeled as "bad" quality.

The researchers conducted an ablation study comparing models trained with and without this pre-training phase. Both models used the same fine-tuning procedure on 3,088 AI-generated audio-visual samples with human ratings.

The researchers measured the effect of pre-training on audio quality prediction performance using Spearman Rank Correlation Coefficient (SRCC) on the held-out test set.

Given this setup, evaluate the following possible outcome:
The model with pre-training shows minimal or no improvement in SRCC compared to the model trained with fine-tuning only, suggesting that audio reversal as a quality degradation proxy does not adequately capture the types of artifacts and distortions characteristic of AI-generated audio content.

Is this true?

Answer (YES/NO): NO